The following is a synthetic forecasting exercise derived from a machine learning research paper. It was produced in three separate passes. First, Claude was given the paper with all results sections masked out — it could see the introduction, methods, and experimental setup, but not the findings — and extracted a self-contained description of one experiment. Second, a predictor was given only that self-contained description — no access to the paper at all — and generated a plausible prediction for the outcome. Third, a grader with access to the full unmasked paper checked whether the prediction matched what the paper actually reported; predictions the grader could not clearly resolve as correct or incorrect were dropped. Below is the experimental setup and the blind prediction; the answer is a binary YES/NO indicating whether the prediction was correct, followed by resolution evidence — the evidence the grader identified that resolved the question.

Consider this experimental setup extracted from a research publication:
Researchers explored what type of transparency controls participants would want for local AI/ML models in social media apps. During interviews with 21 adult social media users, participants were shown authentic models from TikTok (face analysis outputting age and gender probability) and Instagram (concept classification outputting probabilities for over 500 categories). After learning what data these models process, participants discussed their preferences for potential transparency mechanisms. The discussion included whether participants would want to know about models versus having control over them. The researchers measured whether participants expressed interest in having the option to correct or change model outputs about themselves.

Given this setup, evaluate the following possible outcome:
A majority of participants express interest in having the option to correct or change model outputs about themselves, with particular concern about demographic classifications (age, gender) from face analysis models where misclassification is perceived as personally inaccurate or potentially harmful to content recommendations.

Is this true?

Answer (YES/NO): NO